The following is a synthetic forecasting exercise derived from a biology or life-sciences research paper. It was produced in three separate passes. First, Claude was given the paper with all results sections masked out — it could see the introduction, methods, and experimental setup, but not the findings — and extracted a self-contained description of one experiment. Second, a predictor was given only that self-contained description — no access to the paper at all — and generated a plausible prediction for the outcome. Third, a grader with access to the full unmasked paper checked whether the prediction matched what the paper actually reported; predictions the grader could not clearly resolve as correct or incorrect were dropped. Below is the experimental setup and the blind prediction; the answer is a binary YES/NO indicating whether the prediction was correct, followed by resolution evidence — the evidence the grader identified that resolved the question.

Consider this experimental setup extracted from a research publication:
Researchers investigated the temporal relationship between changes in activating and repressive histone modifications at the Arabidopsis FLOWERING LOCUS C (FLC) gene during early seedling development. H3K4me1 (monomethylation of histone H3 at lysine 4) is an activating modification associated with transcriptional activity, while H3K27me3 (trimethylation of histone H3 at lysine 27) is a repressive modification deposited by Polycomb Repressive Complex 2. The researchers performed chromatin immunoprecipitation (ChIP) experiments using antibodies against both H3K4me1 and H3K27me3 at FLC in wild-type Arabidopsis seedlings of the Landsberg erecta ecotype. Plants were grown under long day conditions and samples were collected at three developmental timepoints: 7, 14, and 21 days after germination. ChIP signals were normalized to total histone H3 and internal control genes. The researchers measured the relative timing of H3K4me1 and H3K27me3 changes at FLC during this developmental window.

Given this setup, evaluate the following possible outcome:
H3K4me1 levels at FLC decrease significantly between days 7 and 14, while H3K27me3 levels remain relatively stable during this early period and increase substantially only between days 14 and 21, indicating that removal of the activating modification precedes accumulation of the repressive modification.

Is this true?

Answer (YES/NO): NO